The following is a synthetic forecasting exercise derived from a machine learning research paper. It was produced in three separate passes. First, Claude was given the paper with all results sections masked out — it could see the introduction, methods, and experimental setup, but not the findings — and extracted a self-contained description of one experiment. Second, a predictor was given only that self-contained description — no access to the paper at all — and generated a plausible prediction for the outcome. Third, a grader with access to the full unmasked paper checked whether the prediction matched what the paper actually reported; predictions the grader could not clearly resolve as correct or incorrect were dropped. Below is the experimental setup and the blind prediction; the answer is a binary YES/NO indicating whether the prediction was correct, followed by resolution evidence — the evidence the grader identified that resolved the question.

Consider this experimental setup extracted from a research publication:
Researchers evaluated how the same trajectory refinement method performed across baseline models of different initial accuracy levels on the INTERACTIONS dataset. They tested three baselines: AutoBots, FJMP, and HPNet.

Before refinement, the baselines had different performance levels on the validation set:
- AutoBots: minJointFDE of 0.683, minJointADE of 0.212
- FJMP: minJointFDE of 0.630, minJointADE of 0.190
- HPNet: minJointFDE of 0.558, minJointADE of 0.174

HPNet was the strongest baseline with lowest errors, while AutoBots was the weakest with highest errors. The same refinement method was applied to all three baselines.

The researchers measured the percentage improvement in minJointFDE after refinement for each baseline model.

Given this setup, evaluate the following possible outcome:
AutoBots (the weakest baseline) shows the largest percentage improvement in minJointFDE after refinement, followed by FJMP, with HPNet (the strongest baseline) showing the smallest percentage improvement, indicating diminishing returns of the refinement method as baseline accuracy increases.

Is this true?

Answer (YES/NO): YES